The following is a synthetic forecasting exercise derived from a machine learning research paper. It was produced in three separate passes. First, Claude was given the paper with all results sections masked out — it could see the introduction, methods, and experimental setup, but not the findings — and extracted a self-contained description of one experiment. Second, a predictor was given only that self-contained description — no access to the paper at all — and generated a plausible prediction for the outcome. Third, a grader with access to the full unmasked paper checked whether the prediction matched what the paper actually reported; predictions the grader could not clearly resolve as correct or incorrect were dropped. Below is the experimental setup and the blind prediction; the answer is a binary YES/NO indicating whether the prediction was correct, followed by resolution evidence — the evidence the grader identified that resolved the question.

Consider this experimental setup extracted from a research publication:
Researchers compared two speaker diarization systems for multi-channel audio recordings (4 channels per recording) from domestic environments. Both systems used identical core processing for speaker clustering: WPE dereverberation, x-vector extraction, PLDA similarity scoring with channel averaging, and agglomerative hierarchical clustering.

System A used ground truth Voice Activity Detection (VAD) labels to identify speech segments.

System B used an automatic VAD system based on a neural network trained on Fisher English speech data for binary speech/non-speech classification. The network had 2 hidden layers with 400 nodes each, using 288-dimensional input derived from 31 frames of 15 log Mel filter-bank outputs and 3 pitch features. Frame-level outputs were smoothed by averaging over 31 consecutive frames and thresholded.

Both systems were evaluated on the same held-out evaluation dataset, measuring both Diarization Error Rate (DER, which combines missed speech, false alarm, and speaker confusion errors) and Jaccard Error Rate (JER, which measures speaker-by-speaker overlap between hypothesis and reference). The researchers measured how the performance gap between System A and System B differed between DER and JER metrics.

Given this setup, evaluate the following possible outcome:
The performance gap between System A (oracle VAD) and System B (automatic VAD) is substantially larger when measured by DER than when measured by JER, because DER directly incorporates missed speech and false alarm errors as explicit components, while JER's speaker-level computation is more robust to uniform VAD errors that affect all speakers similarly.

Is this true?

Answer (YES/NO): YES